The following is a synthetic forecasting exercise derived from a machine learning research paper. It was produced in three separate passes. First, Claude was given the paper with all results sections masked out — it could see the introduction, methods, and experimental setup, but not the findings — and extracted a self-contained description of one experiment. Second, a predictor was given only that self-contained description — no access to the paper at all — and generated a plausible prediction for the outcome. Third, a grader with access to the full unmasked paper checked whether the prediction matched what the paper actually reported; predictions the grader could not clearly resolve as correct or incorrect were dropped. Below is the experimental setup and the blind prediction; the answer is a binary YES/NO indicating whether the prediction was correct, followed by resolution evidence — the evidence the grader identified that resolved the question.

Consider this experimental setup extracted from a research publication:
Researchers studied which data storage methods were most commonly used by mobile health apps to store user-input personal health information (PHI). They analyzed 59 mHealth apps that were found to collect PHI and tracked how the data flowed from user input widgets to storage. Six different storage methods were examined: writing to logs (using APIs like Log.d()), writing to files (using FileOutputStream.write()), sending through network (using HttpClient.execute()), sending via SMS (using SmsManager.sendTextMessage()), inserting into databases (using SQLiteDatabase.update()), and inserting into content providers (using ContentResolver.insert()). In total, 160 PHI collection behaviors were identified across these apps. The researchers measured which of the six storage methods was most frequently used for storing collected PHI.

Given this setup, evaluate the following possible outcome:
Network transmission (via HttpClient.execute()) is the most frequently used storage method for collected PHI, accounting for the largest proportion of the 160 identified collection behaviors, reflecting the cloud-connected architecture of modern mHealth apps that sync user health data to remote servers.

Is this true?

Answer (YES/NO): NO